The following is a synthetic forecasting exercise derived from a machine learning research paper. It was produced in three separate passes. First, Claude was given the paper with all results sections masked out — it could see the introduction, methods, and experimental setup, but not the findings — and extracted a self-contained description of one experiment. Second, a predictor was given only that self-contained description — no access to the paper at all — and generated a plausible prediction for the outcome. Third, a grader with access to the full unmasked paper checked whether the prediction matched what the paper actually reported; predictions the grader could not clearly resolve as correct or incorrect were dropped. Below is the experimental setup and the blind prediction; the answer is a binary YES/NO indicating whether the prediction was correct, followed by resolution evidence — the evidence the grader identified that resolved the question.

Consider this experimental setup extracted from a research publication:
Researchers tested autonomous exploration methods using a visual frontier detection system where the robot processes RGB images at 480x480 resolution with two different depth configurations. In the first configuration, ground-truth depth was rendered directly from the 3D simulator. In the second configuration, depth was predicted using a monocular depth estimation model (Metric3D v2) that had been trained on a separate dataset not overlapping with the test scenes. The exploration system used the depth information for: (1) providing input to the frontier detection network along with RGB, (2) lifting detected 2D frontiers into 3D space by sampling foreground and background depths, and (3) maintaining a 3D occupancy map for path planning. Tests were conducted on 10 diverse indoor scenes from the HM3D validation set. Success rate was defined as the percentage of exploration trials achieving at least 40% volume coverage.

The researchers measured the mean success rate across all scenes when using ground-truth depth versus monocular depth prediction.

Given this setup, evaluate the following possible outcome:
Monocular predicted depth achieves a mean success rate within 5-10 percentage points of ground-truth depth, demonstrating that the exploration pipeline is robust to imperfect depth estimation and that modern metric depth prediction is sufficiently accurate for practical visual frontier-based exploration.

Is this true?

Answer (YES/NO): YES